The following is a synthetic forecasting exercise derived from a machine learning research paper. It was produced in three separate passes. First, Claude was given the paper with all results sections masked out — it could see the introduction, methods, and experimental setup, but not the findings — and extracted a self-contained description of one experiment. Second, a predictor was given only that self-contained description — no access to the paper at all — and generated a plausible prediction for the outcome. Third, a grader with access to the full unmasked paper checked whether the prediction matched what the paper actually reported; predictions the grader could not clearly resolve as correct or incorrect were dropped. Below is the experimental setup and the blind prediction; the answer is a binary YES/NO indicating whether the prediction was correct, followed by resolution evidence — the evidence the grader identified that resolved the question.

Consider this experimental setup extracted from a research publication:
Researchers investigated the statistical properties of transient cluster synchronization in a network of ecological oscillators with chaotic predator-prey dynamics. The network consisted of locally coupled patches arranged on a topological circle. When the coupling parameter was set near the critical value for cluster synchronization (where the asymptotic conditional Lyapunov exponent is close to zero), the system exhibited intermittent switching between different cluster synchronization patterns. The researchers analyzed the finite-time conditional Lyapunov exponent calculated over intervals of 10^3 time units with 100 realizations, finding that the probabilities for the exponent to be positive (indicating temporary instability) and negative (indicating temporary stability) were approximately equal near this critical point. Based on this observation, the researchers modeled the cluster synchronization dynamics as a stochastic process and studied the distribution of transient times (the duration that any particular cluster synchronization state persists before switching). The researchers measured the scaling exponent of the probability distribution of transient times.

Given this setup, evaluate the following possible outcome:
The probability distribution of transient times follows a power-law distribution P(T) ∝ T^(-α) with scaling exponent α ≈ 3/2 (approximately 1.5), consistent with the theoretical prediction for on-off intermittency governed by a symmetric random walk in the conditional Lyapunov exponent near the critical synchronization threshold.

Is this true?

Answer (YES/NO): YES